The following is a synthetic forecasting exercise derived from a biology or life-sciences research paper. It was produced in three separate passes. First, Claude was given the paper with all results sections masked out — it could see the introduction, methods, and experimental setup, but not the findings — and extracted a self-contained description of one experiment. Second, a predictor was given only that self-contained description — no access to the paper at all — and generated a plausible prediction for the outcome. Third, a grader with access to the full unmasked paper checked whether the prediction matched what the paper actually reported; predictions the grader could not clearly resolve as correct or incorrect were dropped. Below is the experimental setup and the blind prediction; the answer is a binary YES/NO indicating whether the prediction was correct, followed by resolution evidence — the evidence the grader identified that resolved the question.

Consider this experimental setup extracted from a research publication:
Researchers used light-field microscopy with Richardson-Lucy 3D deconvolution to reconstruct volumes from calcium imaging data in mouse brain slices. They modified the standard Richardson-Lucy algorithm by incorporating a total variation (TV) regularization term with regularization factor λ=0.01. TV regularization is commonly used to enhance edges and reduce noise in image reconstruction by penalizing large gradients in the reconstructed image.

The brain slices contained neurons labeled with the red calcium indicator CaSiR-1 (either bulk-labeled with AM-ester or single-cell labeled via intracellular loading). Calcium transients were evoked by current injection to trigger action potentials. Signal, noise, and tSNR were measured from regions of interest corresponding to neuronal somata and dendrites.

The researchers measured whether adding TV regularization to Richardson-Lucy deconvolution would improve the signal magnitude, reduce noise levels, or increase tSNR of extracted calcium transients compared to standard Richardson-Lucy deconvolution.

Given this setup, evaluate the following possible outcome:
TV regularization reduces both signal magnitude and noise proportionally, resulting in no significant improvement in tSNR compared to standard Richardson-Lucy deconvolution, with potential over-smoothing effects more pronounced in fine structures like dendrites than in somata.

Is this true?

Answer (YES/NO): NO